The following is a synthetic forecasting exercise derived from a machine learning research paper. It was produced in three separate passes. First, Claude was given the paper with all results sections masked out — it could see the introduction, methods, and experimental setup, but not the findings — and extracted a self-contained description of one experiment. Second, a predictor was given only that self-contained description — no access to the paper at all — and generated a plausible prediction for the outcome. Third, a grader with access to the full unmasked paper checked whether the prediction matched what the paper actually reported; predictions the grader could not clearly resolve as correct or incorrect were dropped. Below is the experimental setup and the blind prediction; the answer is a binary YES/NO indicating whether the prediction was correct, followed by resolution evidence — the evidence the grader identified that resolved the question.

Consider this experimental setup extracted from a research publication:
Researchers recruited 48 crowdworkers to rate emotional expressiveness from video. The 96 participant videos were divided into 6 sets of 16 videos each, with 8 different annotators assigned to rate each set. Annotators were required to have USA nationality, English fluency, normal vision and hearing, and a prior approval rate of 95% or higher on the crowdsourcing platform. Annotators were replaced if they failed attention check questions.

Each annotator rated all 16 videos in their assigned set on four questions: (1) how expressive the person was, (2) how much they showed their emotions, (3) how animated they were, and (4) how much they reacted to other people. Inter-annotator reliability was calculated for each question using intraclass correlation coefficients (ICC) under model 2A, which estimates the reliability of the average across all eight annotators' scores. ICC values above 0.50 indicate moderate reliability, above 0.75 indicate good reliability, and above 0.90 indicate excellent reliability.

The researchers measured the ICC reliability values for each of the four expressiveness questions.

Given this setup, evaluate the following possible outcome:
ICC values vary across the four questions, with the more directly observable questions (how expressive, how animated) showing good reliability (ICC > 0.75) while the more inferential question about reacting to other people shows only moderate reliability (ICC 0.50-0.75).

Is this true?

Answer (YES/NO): NO